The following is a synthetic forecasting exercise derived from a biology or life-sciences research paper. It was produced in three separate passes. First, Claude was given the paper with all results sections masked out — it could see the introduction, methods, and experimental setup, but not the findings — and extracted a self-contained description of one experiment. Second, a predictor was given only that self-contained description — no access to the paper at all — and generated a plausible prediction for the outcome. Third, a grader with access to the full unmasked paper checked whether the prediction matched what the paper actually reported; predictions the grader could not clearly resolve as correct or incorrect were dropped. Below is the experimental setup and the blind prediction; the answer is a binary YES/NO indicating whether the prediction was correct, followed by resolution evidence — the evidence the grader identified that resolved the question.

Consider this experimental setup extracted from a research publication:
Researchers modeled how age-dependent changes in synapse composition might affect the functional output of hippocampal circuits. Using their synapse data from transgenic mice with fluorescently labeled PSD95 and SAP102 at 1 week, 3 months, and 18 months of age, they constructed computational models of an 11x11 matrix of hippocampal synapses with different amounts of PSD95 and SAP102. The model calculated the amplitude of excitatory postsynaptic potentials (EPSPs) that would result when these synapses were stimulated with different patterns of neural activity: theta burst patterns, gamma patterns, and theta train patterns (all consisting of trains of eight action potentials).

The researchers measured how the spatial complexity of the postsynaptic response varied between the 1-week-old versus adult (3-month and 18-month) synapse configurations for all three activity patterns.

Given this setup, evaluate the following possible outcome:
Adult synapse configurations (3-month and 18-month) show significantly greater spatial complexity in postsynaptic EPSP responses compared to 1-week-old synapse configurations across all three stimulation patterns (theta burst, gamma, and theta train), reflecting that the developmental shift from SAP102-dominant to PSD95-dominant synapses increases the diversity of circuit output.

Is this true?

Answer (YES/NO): YES